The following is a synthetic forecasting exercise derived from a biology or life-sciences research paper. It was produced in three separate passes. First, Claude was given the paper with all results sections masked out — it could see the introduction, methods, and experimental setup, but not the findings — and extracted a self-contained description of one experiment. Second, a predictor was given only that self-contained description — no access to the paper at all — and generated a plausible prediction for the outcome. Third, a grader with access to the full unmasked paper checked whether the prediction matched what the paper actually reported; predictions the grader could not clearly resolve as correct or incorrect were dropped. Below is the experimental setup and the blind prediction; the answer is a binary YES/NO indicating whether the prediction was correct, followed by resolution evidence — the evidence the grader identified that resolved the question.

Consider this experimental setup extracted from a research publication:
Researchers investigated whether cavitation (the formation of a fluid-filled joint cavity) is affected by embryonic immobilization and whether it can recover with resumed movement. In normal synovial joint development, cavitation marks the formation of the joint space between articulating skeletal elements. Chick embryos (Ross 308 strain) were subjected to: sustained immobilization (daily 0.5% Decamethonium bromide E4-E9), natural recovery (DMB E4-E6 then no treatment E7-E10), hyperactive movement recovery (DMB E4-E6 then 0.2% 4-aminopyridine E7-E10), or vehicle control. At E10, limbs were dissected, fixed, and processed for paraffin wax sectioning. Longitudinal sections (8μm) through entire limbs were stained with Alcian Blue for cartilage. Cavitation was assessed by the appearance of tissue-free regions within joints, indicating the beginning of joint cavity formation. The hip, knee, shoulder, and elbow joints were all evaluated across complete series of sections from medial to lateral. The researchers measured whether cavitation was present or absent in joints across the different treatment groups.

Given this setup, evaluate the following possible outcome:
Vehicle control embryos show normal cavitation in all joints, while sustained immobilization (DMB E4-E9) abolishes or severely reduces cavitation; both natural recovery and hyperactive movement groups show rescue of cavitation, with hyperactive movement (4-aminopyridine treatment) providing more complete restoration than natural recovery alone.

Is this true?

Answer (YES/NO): NO